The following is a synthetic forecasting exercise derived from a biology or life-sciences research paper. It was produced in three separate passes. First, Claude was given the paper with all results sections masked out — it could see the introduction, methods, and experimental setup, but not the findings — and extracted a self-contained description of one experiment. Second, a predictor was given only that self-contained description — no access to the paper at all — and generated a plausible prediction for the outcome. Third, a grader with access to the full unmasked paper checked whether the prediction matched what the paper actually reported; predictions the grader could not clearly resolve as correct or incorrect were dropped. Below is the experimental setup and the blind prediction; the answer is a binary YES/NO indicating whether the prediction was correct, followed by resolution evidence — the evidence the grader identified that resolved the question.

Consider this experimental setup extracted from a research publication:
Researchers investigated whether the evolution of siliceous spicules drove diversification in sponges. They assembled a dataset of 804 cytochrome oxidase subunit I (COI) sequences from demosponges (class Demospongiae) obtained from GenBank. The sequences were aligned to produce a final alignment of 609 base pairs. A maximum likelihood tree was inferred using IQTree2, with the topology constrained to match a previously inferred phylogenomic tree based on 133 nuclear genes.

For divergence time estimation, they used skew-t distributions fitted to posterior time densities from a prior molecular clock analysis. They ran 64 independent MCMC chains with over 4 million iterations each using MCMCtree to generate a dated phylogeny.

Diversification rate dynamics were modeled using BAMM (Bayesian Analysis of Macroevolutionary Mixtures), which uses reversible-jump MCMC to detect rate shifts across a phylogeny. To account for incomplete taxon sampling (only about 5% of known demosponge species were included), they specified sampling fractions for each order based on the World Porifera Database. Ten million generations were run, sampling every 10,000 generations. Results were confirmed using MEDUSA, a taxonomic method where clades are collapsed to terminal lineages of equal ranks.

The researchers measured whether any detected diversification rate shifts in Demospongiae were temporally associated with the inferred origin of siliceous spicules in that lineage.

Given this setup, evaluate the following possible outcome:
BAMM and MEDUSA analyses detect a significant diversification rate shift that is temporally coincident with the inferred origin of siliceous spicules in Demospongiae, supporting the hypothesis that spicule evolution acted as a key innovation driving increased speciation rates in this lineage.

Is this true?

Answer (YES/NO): NO